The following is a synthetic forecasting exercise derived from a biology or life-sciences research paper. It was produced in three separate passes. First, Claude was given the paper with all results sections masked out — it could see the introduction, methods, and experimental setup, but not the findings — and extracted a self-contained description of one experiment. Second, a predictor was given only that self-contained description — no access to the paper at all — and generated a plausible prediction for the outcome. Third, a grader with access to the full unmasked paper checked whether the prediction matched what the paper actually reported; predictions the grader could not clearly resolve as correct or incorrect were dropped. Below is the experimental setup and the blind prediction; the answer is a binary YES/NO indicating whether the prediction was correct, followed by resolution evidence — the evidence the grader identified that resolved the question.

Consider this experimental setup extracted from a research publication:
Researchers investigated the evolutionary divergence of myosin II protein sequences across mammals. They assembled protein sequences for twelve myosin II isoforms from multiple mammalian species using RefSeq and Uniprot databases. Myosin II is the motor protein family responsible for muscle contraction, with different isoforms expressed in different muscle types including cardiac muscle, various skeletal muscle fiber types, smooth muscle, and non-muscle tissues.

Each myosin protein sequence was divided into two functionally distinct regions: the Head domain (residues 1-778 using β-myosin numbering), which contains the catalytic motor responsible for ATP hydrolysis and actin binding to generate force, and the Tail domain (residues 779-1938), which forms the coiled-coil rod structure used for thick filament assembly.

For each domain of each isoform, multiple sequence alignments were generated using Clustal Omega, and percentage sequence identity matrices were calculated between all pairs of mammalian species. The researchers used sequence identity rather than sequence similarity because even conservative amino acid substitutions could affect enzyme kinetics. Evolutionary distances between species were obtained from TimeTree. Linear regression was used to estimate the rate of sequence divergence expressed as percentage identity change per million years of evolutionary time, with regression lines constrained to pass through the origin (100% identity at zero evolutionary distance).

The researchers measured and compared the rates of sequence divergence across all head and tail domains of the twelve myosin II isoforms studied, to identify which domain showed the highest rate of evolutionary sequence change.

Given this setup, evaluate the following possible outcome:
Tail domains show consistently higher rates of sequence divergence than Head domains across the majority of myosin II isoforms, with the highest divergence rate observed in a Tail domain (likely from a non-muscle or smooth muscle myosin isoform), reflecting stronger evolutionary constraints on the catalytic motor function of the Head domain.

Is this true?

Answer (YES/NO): NO